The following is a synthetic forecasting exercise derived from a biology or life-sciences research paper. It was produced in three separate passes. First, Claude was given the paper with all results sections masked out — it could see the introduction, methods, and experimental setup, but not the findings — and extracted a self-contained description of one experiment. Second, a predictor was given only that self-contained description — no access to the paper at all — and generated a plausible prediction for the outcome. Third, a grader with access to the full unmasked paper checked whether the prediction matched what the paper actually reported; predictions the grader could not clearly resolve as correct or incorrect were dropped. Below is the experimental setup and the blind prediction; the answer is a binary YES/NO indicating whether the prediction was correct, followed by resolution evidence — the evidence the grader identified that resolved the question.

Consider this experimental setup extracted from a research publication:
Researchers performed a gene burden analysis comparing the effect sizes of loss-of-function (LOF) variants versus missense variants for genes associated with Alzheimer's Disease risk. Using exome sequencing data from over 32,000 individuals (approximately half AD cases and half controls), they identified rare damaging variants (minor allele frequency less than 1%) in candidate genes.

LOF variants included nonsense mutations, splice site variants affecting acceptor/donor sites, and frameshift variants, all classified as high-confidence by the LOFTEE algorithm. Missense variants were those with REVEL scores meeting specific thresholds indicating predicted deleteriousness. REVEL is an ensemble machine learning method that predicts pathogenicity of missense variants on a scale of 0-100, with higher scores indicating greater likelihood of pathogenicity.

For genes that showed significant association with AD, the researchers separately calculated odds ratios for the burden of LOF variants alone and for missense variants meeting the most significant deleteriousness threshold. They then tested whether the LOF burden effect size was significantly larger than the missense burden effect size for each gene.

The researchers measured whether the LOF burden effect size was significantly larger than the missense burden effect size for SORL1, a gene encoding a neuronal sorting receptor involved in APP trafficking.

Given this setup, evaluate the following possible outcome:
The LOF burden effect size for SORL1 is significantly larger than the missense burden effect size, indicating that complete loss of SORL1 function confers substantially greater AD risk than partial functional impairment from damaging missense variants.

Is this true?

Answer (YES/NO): YES